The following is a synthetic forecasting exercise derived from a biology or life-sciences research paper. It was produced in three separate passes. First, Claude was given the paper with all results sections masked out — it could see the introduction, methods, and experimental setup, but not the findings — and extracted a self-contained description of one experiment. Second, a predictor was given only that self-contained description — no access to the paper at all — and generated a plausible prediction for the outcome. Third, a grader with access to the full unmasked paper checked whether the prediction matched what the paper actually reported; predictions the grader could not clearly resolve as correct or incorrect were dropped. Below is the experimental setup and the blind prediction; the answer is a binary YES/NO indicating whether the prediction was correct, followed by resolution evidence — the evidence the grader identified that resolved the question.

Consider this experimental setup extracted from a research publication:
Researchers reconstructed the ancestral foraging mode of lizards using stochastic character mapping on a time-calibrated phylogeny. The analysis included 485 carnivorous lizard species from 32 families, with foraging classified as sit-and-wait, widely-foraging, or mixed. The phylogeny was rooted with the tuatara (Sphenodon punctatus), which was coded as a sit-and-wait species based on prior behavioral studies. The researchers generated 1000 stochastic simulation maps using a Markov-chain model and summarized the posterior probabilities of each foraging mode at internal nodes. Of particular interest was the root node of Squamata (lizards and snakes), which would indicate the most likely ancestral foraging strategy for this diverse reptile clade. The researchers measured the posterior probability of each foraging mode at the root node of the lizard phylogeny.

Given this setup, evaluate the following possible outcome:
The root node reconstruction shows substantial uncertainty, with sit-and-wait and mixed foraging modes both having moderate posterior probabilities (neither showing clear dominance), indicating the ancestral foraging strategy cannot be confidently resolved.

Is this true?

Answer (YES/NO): NO